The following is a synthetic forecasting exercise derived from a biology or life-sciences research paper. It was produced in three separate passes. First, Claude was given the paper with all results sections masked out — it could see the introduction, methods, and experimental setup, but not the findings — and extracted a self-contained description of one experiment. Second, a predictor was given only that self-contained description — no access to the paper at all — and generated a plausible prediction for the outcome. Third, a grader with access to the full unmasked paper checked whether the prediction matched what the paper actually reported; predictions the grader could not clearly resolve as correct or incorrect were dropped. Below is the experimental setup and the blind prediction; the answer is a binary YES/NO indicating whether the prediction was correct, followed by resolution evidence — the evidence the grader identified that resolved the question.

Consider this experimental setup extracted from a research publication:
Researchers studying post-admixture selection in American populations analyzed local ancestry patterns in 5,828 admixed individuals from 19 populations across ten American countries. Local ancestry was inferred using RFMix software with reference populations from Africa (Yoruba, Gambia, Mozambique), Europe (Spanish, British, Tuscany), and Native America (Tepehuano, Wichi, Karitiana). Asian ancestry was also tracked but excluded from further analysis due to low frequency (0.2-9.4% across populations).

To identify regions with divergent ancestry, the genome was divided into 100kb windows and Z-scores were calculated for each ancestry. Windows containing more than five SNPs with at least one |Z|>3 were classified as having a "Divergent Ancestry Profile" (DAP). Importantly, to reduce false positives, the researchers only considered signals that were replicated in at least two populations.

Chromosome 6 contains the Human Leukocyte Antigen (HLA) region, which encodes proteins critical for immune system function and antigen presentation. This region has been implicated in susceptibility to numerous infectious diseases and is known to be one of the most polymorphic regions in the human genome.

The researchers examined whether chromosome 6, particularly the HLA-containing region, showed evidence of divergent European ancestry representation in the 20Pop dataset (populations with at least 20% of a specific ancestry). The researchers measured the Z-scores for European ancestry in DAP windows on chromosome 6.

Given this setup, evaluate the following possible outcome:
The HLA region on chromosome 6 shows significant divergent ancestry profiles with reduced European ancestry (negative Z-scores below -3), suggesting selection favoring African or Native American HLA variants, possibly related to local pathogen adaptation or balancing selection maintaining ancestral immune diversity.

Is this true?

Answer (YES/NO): YES